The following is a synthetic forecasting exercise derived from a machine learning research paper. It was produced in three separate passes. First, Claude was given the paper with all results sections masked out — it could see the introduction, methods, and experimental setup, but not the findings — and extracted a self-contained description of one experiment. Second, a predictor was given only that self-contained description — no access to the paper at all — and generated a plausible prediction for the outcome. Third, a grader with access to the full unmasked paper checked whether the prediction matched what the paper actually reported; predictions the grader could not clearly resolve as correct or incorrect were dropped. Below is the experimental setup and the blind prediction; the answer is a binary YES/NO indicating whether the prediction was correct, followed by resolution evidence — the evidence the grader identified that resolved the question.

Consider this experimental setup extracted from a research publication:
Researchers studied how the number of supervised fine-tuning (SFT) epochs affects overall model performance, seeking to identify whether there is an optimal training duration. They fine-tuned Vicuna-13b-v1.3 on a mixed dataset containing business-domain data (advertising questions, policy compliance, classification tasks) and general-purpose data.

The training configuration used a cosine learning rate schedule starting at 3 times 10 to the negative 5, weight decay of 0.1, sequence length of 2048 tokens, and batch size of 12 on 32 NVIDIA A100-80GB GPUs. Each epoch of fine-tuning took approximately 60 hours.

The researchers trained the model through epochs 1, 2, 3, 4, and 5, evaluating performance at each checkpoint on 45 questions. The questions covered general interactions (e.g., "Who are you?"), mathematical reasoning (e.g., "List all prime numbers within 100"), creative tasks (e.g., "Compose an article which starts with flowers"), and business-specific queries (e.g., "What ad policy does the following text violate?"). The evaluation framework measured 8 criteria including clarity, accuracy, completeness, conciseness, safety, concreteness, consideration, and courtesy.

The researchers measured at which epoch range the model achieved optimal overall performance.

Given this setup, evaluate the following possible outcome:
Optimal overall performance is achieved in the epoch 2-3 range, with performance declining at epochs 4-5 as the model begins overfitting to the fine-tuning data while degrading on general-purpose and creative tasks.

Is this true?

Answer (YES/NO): NO